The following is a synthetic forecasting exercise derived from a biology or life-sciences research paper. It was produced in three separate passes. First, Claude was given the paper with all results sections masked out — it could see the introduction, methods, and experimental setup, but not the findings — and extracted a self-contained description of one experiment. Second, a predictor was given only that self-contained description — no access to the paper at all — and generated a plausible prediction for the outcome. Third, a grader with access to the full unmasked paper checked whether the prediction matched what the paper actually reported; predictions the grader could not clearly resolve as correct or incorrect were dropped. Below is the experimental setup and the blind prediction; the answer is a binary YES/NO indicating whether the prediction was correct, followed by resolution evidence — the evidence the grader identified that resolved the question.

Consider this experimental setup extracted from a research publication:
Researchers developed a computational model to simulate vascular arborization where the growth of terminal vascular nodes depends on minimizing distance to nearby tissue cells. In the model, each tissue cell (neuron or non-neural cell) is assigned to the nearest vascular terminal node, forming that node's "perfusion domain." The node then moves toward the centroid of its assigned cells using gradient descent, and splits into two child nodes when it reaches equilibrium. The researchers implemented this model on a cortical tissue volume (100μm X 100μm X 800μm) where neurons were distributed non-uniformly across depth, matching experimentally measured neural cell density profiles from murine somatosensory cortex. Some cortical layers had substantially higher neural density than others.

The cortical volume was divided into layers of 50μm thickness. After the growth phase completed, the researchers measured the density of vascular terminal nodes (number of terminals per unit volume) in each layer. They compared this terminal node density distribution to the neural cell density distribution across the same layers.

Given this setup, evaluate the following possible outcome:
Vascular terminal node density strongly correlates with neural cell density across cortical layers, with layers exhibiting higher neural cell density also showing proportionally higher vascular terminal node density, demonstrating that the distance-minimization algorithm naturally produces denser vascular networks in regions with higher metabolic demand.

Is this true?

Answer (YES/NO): NO